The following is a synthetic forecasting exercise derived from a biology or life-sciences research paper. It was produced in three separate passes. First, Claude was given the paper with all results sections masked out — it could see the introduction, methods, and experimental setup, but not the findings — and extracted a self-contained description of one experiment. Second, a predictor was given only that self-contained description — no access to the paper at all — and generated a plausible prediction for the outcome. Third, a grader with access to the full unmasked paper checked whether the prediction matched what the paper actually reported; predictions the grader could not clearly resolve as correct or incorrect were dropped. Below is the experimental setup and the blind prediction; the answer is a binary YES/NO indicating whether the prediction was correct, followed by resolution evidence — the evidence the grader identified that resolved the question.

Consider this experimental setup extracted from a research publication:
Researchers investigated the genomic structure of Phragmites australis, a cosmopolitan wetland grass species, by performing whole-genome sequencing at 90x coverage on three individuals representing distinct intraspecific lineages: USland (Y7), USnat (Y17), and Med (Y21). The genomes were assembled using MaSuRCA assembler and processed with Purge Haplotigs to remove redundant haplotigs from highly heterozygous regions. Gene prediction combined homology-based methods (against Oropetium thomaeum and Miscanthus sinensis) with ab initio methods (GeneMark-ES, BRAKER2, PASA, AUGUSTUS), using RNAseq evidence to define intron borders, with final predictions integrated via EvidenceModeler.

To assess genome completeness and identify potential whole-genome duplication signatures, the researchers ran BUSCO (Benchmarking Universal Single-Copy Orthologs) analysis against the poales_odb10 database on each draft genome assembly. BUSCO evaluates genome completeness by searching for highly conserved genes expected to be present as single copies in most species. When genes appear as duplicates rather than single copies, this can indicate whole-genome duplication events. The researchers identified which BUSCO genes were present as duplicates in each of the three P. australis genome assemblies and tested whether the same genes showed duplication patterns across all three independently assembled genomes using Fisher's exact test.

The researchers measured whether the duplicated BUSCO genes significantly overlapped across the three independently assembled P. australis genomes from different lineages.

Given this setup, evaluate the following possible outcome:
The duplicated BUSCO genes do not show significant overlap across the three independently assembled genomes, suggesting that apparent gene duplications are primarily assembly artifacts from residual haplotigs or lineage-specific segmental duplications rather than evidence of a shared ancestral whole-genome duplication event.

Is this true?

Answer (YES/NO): NO